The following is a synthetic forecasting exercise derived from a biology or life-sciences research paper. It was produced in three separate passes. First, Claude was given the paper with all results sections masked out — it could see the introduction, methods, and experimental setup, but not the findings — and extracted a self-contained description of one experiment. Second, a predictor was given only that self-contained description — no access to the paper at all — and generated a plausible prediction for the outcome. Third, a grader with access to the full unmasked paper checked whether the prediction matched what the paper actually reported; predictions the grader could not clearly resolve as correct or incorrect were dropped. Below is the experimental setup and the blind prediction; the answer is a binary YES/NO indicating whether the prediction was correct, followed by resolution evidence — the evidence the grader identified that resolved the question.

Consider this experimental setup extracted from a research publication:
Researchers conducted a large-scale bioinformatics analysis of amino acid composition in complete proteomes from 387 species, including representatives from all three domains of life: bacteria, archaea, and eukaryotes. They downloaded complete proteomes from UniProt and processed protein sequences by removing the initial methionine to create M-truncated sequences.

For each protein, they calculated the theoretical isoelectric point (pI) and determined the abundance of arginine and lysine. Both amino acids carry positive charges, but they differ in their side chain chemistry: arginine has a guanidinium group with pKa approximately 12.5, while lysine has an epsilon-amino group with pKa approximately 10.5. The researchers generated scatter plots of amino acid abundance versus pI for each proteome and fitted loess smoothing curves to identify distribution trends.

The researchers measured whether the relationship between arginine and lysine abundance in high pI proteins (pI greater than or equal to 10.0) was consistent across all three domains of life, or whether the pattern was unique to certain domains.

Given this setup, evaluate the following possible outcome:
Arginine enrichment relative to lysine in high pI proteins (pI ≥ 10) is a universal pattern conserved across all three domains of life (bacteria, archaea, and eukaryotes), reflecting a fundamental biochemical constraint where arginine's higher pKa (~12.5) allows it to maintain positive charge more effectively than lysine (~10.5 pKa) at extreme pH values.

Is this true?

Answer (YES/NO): NO